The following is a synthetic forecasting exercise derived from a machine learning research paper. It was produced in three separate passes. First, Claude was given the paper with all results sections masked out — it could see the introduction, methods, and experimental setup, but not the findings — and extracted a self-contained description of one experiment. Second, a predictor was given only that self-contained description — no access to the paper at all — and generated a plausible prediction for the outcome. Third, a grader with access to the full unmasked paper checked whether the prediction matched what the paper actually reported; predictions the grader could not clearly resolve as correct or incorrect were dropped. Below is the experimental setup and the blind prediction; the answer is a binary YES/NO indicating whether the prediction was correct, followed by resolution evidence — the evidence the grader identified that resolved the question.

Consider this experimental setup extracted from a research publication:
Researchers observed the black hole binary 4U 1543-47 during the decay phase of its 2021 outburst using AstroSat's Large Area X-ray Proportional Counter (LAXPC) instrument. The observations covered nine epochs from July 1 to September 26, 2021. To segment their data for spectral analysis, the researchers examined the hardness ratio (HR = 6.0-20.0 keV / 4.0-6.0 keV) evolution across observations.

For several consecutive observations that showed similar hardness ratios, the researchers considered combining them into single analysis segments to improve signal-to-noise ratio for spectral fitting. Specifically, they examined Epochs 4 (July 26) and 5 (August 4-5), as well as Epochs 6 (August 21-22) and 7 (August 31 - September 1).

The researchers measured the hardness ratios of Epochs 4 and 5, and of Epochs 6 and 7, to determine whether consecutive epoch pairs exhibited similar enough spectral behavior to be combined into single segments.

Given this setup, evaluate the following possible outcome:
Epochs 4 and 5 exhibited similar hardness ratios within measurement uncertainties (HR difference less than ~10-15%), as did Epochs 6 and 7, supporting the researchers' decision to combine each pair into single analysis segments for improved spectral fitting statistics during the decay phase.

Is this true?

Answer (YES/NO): YES